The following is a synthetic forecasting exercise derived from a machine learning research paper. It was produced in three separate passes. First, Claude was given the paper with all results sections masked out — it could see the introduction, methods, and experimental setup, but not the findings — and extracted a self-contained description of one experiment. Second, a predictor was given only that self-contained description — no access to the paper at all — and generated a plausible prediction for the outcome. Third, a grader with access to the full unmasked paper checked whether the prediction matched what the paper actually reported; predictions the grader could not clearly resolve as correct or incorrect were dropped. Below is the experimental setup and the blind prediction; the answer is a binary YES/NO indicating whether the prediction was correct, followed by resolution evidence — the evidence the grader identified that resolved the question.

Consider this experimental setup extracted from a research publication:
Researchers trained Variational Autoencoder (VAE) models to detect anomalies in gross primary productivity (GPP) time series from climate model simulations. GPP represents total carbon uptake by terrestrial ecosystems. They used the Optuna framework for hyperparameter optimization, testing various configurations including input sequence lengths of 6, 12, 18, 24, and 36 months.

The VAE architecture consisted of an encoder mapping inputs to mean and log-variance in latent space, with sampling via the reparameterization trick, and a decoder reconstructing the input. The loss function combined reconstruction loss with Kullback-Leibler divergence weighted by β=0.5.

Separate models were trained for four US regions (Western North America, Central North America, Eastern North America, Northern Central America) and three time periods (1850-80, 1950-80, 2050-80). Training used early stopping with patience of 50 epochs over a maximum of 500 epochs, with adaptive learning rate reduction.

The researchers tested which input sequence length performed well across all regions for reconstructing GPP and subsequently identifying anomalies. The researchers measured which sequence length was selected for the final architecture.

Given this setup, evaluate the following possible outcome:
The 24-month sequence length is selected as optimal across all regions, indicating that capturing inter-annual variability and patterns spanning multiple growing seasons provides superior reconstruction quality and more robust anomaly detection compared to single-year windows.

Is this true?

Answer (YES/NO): NO